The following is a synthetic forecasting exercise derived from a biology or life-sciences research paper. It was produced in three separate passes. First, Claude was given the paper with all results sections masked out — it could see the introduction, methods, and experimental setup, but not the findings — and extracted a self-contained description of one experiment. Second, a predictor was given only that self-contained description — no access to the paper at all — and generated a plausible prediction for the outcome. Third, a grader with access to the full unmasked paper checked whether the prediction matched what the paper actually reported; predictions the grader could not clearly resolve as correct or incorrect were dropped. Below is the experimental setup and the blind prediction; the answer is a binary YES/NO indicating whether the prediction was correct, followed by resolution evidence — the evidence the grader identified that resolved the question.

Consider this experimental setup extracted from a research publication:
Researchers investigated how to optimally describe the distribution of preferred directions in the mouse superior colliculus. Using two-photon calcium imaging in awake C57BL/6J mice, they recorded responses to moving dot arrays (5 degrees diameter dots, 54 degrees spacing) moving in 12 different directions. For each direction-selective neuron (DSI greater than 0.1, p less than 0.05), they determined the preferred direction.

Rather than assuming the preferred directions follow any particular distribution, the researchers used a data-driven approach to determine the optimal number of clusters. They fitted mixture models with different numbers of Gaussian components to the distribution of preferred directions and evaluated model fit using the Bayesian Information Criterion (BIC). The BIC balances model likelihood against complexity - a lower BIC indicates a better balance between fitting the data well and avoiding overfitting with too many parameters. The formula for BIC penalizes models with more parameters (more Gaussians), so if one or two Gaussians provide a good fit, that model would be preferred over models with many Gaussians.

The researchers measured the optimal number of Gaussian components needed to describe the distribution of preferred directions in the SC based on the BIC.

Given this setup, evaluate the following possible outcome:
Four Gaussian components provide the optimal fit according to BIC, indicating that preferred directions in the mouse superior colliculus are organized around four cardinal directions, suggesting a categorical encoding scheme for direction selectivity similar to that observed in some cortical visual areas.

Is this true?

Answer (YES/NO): NO